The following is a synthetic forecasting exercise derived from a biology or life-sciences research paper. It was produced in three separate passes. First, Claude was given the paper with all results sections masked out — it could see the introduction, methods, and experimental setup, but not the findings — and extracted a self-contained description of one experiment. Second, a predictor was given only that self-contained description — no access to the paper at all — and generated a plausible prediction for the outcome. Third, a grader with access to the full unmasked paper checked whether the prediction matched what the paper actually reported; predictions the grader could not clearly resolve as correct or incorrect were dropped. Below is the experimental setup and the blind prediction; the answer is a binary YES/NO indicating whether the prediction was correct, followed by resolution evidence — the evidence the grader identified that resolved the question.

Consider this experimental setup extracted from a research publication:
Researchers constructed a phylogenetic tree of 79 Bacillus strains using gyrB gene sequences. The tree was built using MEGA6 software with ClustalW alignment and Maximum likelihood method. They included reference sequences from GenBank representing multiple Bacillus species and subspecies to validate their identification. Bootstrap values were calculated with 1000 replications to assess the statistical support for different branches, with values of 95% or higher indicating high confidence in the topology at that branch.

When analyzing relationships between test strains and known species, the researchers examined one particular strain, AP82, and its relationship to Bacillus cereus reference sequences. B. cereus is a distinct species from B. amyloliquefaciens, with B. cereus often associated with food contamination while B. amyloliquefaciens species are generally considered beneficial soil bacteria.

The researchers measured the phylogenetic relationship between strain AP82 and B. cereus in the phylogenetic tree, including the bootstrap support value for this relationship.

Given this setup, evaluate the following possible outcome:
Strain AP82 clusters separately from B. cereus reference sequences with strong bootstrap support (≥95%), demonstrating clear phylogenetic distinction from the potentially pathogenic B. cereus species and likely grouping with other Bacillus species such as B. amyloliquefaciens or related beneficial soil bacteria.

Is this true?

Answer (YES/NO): NO